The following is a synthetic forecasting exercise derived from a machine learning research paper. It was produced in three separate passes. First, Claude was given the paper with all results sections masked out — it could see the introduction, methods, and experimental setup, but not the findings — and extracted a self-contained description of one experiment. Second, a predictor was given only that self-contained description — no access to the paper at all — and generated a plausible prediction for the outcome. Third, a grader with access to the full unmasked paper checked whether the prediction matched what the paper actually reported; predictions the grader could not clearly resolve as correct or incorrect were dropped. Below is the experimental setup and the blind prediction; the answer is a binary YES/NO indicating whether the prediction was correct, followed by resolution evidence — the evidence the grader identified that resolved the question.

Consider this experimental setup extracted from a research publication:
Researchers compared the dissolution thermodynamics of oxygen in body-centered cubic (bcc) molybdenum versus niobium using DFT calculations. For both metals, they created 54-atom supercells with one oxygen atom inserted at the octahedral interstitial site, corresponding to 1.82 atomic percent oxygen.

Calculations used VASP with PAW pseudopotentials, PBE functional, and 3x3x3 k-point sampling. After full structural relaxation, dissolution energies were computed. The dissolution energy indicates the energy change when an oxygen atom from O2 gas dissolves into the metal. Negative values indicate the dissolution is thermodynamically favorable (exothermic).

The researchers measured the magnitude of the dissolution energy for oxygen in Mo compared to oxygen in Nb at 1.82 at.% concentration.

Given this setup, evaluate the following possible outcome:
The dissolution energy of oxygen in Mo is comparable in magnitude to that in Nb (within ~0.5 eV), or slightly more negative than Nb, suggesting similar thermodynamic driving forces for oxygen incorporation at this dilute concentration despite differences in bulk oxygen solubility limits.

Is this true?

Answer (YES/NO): NO